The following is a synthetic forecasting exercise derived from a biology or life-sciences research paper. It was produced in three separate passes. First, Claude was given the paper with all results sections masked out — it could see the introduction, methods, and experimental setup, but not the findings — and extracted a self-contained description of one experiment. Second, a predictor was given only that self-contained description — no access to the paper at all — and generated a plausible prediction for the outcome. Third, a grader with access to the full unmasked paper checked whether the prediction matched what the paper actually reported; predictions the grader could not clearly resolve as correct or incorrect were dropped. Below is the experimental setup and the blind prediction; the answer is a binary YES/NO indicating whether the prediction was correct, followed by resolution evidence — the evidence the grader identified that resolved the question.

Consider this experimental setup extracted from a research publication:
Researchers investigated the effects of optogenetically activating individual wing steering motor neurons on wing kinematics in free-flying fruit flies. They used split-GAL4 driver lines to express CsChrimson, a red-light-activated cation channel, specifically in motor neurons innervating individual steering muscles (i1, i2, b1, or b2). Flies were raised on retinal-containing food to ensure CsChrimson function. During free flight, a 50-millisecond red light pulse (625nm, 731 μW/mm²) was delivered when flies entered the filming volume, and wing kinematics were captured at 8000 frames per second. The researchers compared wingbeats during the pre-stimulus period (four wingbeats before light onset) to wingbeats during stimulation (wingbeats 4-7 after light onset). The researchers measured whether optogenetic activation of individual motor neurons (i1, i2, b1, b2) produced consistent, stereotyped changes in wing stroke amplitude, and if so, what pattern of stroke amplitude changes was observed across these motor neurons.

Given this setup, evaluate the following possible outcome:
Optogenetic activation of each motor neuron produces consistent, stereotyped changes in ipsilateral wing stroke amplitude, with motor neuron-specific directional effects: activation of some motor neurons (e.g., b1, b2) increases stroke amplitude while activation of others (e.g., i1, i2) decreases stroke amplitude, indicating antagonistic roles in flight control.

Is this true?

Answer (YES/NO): YES